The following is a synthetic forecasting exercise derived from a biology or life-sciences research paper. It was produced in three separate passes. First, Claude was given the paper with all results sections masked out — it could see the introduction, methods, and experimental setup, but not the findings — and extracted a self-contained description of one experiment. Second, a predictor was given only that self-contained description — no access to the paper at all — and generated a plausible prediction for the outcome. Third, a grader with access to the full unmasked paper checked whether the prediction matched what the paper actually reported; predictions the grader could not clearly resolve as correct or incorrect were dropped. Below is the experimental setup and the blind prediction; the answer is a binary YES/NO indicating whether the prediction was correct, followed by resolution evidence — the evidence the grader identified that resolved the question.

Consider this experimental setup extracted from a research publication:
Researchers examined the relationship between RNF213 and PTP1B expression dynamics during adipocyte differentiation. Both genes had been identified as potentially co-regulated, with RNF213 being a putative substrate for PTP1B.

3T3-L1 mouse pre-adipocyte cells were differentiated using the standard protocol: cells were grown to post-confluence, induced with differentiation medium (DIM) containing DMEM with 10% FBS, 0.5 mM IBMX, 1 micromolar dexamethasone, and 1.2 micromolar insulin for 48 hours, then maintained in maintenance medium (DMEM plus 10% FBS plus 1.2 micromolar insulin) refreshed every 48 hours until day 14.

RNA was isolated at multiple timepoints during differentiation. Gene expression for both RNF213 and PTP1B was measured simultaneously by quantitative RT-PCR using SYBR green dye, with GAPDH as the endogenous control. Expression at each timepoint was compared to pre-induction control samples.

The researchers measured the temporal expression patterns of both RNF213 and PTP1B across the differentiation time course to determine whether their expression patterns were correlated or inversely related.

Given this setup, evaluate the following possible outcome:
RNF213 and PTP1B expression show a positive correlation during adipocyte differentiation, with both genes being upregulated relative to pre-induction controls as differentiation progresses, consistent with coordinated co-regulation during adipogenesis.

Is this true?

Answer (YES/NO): NO